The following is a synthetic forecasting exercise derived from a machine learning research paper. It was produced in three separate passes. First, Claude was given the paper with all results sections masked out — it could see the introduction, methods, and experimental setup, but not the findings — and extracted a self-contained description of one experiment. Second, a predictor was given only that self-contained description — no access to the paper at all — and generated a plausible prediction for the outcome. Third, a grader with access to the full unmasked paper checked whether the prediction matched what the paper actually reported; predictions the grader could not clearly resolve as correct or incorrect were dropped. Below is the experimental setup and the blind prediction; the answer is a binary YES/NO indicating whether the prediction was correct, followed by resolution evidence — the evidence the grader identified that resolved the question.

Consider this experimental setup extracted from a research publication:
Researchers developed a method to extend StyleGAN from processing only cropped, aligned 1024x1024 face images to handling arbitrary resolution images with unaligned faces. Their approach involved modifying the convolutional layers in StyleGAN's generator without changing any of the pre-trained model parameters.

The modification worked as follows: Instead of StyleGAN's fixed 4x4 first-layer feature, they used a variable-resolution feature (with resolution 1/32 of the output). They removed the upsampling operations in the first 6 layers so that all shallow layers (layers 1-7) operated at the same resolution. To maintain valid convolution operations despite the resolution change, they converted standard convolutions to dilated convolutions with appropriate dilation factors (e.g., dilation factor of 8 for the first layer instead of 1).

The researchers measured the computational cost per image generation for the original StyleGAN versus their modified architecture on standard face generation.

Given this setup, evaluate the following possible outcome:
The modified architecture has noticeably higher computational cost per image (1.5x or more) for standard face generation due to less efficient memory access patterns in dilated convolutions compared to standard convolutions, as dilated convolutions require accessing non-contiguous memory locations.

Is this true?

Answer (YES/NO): NO